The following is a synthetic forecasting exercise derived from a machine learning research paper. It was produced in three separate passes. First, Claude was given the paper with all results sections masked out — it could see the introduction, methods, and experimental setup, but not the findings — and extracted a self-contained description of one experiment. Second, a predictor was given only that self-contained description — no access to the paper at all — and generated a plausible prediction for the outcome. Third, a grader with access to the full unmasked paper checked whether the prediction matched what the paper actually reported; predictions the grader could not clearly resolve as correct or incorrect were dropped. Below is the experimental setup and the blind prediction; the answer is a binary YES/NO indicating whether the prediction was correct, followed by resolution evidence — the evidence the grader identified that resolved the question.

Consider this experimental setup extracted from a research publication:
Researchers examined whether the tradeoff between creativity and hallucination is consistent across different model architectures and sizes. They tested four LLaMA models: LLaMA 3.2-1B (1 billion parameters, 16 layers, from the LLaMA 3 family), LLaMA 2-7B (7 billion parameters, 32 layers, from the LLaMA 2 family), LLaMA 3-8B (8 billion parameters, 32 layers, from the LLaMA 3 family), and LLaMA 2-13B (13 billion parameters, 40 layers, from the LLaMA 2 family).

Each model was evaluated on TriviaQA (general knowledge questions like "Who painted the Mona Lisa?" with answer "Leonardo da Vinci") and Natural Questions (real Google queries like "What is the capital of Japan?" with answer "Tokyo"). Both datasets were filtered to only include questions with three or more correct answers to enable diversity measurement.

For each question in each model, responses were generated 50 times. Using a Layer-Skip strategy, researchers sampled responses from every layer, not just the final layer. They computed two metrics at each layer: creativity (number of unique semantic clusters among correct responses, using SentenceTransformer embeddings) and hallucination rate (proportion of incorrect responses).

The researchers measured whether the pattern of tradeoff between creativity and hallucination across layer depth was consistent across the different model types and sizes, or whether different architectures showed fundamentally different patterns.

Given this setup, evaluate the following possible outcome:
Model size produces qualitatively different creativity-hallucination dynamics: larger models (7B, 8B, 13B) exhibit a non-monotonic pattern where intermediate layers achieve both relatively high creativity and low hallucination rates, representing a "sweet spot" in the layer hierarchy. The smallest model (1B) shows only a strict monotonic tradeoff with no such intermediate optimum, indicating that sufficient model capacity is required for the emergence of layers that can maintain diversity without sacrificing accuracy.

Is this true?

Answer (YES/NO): NO